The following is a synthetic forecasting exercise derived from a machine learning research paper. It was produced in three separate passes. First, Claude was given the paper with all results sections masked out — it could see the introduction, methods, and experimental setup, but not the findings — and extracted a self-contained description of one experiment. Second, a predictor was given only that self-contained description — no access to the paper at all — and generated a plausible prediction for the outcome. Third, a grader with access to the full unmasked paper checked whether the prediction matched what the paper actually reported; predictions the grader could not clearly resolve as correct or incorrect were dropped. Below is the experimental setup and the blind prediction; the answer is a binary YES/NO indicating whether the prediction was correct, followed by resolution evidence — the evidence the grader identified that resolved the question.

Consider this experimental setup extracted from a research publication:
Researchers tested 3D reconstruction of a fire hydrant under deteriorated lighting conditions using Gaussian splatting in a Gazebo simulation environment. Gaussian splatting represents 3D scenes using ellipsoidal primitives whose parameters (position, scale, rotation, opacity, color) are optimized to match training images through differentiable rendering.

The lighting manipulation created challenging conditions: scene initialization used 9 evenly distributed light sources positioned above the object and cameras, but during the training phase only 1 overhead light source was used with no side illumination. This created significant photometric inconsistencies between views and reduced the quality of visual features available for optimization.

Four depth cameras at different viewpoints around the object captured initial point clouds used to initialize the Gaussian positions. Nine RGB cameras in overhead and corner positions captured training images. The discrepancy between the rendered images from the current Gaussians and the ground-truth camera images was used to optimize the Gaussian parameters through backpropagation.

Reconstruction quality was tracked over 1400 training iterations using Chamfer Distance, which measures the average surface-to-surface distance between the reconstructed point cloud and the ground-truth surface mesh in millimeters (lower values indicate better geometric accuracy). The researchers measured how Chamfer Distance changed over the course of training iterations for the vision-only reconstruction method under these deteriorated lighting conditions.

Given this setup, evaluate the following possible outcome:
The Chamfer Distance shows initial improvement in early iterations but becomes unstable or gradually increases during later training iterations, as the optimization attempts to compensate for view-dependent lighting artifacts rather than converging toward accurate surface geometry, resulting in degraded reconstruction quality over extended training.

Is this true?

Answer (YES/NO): NO